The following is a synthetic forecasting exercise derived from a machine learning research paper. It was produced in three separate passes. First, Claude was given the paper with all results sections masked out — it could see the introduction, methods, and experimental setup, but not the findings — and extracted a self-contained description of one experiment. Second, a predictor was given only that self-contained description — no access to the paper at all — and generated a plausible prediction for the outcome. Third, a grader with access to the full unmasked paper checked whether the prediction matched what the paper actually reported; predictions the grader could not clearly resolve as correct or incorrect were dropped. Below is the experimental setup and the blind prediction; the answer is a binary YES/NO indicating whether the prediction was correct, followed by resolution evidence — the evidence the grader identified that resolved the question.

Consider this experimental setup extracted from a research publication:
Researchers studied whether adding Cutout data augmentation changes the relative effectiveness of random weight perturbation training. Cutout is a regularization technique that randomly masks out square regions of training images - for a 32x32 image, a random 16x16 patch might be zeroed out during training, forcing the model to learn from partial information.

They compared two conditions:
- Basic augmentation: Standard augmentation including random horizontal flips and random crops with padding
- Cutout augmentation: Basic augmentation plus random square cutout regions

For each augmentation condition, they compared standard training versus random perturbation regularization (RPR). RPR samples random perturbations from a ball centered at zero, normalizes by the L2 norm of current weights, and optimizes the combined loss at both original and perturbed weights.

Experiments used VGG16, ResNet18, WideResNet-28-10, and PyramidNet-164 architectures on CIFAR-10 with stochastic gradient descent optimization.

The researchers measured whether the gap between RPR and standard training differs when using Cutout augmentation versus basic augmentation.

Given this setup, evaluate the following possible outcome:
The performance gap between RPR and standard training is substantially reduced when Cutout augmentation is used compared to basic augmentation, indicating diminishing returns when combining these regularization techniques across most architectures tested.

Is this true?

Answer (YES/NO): NO